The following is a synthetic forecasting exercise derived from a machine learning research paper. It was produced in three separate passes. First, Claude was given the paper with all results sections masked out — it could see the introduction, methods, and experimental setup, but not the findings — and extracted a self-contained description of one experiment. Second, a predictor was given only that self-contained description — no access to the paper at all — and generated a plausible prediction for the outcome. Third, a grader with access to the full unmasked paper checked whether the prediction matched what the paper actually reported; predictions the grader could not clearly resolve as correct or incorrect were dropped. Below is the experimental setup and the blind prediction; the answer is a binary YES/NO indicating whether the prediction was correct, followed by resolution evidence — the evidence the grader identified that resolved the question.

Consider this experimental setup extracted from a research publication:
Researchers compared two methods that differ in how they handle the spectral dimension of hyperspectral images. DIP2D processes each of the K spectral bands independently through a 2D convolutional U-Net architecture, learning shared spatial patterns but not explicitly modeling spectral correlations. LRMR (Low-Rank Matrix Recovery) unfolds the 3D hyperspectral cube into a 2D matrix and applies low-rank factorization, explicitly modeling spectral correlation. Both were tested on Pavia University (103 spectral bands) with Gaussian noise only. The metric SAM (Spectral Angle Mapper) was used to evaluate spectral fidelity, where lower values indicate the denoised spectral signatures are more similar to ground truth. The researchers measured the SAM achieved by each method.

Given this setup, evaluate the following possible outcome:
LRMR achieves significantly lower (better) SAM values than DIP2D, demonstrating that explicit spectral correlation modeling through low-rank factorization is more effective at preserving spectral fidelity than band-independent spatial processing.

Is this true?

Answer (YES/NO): NO